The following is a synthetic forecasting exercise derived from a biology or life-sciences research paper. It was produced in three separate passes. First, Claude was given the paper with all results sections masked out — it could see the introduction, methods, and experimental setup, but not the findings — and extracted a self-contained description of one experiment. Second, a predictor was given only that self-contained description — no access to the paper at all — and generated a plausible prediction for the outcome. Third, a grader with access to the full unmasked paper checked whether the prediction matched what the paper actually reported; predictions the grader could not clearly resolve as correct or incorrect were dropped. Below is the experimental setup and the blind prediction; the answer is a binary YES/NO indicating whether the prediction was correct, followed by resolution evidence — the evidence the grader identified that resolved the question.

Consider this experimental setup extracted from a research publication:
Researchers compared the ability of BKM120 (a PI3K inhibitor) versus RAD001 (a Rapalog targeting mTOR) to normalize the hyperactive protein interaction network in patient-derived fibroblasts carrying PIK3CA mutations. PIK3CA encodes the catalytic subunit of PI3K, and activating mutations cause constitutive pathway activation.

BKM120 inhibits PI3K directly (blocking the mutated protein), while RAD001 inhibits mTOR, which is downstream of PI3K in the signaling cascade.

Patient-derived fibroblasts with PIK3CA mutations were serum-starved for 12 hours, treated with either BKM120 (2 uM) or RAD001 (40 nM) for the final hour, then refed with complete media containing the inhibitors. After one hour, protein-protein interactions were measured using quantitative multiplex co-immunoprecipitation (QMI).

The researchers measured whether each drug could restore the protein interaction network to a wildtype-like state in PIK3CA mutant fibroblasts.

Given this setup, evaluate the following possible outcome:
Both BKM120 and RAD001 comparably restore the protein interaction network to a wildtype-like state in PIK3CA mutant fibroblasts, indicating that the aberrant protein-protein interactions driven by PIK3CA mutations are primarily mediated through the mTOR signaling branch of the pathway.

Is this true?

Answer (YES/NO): NO